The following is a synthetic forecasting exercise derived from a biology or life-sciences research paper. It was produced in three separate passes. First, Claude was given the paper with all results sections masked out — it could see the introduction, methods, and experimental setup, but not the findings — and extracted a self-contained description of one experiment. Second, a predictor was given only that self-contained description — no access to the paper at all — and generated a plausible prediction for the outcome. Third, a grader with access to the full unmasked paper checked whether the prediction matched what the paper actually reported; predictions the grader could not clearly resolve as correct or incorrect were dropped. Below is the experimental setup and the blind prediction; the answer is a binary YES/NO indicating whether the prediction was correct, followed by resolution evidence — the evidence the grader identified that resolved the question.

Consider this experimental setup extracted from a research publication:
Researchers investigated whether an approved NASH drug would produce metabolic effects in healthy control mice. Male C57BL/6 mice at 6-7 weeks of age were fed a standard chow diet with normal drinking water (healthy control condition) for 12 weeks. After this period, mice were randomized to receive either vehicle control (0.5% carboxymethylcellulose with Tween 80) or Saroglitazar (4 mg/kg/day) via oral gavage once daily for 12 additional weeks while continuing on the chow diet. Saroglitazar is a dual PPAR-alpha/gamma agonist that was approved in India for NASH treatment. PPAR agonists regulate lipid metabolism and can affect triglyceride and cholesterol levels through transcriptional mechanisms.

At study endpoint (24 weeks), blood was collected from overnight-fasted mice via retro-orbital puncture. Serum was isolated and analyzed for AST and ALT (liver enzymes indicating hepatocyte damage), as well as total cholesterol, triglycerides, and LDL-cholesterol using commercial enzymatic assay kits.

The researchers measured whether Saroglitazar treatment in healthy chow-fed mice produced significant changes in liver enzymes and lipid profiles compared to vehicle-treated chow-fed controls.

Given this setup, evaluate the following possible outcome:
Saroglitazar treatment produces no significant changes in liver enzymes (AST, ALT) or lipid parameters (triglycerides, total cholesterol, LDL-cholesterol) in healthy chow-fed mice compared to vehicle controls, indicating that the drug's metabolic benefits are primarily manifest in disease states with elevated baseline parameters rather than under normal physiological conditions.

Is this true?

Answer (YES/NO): YES